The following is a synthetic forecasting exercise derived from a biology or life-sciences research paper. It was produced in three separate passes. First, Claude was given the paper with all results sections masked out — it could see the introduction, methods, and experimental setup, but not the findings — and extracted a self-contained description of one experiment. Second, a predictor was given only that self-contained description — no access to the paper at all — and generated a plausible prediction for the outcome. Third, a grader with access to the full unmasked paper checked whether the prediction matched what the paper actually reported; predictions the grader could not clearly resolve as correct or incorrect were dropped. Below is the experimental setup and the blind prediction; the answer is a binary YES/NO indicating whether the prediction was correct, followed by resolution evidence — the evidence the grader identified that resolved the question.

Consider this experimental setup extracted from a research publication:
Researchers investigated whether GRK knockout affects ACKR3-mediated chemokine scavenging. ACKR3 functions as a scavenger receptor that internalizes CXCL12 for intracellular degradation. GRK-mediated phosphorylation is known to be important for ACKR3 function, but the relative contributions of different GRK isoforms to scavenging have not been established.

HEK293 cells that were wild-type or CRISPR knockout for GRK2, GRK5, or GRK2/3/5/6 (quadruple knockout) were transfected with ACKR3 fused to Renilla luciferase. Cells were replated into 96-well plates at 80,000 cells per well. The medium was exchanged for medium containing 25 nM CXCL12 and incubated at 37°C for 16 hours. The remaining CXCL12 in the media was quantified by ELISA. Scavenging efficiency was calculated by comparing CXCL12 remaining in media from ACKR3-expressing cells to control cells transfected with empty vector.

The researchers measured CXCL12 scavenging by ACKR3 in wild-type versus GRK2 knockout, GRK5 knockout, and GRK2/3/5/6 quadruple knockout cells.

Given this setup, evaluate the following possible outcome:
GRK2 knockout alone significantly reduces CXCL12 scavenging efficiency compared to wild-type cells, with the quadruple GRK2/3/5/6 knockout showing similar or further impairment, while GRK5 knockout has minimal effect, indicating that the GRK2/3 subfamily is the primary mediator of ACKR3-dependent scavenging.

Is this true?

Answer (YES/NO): NO